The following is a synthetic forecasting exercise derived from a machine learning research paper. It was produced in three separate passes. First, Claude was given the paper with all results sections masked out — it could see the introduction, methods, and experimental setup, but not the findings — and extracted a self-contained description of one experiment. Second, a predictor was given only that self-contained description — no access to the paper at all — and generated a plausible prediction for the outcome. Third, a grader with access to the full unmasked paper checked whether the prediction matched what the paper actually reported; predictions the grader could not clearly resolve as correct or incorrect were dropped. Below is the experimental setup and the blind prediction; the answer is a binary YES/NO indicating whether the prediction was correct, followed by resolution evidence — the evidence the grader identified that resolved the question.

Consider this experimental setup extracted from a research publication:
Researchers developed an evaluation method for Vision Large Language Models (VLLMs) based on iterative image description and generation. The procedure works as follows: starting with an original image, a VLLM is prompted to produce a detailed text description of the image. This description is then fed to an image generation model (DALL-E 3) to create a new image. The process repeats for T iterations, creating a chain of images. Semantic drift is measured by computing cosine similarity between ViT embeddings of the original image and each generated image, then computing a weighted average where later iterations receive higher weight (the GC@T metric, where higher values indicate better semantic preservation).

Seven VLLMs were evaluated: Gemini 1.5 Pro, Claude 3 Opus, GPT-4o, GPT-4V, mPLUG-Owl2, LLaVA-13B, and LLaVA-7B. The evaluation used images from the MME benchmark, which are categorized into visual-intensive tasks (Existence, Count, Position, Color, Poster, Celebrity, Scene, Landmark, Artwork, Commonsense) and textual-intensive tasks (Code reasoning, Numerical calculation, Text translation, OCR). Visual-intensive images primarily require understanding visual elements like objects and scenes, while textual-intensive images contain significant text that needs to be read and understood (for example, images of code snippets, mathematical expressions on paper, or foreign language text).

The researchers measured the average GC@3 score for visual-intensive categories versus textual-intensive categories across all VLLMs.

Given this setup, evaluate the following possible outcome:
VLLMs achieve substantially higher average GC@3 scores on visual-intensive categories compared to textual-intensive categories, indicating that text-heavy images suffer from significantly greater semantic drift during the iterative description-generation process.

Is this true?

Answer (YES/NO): YES